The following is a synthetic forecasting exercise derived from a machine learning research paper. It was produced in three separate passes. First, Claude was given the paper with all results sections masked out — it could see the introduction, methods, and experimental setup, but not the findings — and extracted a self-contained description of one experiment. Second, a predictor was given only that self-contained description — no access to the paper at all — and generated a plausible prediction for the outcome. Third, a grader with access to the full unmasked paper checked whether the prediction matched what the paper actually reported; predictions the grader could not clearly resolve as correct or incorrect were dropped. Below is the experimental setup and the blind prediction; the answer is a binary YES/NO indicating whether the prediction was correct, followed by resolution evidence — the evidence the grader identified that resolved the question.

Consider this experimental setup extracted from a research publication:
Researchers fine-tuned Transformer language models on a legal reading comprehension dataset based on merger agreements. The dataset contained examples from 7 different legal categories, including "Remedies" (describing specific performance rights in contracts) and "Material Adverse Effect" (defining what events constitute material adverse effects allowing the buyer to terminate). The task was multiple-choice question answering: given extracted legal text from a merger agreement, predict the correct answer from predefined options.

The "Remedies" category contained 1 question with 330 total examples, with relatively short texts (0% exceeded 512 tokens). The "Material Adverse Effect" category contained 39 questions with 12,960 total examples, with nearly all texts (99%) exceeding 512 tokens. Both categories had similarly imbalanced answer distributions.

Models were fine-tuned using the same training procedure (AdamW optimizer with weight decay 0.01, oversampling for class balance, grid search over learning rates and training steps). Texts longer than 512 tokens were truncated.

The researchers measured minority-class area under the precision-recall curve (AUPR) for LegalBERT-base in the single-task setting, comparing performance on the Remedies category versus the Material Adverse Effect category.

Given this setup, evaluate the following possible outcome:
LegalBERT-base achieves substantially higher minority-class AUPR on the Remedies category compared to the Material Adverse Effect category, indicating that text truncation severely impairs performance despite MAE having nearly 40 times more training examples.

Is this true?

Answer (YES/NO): YES